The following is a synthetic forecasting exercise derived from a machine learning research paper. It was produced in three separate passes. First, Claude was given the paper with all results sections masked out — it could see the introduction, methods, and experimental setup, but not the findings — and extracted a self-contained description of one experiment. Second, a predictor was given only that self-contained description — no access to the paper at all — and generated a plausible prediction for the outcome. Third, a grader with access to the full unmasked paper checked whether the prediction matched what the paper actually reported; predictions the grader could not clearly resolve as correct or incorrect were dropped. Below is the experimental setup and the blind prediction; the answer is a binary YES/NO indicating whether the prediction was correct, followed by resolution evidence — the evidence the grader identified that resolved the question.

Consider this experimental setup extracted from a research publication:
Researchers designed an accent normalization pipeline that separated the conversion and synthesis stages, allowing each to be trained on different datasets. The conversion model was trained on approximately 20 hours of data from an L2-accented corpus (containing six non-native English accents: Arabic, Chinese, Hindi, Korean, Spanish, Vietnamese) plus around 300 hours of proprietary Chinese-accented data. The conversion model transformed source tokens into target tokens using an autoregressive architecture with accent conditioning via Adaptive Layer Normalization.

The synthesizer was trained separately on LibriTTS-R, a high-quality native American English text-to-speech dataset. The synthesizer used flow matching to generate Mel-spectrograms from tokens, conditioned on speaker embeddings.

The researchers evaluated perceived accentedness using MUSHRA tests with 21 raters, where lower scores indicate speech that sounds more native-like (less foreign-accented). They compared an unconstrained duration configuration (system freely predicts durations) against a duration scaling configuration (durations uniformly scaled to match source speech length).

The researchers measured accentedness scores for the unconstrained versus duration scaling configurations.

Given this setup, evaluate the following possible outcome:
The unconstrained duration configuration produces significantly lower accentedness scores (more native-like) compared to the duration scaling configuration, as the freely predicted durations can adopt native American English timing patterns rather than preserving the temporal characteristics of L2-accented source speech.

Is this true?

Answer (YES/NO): NO